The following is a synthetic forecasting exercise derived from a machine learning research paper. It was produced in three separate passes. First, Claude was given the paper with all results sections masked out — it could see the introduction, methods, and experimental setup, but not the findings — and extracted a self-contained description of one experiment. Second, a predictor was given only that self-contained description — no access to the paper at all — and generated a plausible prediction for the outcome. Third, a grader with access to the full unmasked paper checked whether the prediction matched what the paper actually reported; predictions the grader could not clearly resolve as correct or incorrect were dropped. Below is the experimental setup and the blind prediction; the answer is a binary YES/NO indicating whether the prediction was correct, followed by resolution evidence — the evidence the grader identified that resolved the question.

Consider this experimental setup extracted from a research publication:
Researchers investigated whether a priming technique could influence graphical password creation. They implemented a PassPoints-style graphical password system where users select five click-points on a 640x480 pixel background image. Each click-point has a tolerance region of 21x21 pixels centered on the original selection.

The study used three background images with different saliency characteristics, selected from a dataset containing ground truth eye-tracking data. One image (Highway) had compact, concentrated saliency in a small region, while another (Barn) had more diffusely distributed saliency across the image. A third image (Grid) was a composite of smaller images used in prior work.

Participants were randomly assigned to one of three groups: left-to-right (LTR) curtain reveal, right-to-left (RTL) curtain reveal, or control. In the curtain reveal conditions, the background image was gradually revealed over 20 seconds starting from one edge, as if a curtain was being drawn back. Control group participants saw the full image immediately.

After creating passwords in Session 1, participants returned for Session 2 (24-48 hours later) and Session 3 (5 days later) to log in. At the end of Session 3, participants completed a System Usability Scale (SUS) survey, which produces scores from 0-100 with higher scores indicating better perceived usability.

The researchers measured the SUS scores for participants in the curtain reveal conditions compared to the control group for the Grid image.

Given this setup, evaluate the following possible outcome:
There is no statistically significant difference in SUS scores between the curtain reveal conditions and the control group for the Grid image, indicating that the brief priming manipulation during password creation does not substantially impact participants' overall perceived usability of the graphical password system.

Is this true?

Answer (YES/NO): YES